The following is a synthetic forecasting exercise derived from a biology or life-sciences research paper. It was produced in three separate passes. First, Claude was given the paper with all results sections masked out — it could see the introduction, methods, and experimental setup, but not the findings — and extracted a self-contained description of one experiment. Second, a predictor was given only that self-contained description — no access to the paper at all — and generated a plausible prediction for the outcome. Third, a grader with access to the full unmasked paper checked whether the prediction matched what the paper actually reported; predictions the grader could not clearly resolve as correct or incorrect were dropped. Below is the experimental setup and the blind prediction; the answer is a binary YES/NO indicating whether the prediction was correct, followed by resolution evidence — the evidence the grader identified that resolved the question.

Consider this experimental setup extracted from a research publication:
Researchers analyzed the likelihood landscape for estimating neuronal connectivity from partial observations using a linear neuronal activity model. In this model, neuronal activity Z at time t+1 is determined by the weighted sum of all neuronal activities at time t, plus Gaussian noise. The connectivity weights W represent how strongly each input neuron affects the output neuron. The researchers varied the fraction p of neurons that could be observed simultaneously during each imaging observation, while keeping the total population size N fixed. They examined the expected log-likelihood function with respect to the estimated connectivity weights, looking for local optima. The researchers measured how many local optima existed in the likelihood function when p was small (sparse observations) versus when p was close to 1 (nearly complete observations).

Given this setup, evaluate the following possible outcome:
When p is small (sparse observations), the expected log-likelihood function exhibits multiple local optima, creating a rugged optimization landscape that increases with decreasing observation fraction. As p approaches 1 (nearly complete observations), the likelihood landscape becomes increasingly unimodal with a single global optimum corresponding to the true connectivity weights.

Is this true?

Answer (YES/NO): NO